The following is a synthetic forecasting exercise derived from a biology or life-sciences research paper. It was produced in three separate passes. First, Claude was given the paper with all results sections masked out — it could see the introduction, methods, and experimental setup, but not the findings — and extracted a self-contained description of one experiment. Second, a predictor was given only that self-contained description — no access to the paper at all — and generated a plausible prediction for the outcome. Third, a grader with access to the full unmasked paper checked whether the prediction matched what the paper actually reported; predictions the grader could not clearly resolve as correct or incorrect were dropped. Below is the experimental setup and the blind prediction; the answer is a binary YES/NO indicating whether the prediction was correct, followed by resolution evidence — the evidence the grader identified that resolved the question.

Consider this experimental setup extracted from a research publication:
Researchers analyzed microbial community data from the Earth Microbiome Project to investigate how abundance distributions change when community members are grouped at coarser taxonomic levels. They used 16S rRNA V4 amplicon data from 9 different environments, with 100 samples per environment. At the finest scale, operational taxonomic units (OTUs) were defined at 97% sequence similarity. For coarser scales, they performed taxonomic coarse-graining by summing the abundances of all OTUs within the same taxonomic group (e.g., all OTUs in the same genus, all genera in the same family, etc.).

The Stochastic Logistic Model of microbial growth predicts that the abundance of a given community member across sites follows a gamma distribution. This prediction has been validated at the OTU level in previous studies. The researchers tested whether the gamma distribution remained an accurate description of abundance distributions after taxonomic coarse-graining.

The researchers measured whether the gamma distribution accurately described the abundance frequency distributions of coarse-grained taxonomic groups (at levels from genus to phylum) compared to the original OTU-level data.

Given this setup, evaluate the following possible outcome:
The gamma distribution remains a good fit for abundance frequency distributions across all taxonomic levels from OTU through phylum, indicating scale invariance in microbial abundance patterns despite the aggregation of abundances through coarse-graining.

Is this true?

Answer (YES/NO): YES